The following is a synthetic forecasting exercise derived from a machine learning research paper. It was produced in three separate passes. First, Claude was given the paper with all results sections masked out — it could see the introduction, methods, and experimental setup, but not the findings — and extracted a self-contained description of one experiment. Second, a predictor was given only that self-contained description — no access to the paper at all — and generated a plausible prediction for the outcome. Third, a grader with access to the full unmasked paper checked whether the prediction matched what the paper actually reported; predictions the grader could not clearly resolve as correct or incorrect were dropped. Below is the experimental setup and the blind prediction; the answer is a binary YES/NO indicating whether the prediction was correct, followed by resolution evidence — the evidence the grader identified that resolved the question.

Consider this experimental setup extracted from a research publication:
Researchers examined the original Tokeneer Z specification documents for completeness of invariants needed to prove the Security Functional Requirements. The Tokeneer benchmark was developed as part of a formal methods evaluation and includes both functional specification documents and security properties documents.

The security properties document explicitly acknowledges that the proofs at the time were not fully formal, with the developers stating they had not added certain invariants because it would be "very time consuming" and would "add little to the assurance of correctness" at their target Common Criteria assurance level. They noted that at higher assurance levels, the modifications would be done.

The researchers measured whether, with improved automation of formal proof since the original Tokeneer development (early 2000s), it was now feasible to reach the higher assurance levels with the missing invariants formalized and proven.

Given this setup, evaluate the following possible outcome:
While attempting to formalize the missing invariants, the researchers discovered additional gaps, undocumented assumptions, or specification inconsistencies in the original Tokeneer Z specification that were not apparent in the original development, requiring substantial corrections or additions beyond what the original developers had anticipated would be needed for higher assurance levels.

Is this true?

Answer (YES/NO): YES